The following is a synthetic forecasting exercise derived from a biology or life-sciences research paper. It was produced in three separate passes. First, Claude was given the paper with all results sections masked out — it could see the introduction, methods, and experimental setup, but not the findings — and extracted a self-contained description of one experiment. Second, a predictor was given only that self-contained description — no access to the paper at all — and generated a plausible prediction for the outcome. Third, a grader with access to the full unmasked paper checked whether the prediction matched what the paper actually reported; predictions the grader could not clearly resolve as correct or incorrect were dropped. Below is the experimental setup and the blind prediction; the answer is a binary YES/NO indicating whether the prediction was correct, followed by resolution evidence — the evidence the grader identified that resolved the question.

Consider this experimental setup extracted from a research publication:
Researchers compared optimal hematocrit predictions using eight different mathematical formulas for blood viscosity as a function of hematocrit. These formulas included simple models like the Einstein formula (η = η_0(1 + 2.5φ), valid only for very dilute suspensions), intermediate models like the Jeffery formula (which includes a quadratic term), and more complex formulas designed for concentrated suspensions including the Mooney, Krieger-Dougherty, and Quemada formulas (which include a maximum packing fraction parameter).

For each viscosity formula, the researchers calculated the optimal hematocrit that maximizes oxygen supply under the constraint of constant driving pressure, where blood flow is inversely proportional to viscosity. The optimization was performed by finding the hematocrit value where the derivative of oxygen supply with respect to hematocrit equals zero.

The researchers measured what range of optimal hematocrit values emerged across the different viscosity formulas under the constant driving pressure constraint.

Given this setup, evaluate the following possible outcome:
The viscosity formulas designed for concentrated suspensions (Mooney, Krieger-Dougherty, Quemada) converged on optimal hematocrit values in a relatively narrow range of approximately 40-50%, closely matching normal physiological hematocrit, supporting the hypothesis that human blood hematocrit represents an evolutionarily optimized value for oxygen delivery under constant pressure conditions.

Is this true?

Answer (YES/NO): NO